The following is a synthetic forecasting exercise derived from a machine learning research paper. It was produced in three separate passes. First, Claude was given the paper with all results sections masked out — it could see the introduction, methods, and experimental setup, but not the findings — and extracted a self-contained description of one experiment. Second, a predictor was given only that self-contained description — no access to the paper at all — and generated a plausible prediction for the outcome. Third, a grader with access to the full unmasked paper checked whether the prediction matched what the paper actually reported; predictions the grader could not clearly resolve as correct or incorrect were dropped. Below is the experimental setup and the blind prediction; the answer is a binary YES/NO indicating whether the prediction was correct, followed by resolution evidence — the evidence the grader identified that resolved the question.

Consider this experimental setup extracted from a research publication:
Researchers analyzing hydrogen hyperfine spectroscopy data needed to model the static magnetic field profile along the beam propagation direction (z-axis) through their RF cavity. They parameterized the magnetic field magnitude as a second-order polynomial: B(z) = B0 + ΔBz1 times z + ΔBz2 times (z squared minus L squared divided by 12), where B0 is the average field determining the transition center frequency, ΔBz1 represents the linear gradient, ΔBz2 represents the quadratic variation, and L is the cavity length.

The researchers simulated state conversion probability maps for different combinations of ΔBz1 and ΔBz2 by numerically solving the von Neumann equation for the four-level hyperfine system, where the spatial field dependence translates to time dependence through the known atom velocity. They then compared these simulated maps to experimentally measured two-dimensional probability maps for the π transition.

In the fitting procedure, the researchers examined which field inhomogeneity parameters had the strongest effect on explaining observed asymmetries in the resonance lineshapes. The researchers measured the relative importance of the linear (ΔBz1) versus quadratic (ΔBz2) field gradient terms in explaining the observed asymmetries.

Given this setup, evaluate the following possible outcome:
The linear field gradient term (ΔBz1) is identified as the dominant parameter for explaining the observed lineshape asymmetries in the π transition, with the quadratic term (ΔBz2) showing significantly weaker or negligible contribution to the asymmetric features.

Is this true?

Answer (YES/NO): NO